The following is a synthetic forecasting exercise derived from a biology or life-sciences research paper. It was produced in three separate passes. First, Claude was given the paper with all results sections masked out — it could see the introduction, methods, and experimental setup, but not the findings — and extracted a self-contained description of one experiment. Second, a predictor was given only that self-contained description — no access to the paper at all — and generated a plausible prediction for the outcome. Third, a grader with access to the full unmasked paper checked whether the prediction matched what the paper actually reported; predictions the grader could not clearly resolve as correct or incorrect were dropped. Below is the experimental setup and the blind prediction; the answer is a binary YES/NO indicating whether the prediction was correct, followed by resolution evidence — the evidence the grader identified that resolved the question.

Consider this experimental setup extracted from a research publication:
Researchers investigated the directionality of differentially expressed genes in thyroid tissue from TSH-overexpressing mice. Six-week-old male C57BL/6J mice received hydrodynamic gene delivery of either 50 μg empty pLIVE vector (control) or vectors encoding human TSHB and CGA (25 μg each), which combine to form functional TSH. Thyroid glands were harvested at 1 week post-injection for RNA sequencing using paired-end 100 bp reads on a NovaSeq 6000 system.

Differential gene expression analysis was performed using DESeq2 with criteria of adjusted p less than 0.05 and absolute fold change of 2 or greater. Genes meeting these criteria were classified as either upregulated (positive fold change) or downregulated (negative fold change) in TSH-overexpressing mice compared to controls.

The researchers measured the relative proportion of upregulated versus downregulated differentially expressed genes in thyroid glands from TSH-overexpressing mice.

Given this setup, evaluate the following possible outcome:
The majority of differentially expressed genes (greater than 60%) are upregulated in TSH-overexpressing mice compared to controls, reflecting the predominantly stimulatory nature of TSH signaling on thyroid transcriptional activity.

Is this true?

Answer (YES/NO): NO